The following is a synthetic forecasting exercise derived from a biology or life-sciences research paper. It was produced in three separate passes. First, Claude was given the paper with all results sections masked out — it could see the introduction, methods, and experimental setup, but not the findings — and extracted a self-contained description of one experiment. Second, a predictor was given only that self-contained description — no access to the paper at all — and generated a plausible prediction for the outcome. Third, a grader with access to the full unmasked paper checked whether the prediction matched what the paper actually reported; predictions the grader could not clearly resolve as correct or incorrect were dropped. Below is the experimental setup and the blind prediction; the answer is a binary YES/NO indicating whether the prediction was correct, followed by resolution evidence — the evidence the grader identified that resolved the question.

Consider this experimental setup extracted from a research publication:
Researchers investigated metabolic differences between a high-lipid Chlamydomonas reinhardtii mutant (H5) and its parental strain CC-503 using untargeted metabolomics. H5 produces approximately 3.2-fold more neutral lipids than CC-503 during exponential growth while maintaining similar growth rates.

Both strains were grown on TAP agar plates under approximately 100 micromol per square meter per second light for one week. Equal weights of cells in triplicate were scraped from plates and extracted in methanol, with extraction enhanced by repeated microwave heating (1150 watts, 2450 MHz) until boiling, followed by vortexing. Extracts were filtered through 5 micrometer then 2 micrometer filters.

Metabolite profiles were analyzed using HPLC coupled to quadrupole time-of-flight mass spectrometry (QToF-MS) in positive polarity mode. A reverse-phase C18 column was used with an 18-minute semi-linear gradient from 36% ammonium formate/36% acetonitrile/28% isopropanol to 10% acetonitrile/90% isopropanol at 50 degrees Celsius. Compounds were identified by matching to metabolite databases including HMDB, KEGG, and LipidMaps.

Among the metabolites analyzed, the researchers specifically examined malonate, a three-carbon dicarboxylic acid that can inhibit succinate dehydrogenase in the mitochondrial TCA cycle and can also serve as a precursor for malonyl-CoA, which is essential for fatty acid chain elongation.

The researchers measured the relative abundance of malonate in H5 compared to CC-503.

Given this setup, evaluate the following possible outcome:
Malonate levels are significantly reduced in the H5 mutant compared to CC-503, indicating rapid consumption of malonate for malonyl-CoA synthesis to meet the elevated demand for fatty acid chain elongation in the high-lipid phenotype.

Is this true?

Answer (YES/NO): NO